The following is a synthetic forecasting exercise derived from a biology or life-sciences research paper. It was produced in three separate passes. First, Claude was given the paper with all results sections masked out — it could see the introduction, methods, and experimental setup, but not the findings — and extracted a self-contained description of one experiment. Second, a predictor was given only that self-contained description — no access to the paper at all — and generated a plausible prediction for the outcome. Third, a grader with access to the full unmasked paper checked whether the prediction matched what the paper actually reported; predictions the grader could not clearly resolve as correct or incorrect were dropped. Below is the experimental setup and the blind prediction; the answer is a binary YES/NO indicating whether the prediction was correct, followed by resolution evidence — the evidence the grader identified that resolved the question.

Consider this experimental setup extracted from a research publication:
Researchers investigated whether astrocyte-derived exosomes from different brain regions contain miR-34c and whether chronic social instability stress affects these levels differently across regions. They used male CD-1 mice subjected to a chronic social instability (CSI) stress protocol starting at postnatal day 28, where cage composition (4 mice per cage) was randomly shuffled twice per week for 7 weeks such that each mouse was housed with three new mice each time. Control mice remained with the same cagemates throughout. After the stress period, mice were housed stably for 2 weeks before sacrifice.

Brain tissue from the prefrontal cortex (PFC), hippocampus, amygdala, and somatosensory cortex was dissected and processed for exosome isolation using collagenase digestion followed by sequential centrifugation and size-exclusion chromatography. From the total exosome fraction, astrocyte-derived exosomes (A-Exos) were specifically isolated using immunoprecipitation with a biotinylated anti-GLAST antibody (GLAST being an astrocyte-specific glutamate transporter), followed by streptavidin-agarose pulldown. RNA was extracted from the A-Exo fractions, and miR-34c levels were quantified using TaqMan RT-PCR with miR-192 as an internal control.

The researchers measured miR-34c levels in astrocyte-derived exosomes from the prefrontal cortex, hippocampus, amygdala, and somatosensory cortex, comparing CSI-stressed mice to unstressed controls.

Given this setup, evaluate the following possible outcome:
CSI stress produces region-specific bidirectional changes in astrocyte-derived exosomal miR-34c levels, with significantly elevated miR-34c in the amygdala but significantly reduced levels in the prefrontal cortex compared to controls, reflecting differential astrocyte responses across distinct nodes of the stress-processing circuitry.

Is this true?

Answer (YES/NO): NO